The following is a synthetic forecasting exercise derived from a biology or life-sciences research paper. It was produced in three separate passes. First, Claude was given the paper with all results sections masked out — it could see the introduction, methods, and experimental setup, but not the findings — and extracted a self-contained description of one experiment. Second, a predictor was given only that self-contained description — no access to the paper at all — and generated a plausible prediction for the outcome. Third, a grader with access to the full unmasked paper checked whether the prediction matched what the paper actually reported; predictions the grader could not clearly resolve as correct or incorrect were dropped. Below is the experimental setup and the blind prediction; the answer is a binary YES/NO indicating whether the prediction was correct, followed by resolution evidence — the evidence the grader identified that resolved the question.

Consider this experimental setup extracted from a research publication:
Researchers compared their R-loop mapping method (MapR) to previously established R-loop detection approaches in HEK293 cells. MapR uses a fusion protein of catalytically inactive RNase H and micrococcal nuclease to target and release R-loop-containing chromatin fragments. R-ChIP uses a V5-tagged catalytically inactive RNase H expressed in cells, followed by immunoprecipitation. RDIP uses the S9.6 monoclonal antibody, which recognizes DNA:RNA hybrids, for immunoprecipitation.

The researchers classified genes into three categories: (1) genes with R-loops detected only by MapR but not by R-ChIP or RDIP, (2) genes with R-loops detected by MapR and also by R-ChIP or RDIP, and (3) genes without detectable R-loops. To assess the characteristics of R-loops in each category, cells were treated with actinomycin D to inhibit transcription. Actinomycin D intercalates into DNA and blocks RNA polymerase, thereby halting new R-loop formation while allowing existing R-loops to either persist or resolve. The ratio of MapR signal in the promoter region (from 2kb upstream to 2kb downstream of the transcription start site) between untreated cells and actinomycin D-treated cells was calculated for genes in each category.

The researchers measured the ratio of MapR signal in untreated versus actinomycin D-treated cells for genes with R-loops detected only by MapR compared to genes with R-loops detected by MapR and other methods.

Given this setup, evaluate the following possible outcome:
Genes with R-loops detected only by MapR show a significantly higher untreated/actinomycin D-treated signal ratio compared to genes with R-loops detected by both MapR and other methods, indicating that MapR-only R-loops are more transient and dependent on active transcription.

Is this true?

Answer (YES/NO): NO